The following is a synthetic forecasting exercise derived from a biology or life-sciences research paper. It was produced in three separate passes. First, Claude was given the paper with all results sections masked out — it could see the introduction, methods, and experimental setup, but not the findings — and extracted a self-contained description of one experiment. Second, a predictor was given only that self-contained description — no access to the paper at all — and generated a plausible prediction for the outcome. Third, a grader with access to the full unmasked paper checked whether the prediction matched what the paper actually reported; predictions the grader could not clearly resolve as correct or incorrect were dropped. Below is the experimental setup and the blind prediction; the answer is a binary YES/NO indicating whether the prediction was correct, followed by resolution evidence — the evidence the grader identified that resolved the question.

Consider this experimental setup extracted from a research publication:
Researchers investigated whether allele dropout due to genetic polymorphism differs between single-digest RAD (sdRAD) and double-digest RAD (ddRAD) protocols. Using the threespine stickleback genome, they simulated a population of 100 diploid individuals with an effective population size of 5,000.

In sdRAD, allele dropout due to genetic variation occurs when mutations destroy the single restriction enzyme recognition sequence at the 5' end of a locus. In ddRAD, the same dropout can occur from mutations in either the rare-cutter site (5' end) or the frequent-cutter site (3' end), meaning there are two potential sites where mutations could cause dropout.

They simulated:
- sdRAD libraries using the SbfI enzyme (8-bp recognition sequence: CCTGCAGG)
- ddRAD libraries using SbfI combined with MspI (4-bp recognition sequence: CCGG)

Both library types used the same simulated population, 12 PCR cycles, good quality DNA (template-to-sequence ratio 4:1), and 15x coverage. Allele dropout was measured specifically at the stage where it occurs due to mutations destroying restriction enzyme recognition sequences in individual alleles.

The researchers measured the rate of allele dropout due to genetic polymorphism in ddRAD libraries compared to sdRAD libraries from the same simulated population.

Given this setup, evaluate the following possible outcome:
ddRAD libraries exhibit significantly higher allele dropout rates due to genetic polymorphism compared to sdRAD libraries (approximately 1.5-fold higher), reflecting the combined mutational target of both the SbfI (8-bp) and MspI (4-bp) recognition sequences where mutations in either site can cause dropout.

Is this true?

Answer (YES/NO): NO